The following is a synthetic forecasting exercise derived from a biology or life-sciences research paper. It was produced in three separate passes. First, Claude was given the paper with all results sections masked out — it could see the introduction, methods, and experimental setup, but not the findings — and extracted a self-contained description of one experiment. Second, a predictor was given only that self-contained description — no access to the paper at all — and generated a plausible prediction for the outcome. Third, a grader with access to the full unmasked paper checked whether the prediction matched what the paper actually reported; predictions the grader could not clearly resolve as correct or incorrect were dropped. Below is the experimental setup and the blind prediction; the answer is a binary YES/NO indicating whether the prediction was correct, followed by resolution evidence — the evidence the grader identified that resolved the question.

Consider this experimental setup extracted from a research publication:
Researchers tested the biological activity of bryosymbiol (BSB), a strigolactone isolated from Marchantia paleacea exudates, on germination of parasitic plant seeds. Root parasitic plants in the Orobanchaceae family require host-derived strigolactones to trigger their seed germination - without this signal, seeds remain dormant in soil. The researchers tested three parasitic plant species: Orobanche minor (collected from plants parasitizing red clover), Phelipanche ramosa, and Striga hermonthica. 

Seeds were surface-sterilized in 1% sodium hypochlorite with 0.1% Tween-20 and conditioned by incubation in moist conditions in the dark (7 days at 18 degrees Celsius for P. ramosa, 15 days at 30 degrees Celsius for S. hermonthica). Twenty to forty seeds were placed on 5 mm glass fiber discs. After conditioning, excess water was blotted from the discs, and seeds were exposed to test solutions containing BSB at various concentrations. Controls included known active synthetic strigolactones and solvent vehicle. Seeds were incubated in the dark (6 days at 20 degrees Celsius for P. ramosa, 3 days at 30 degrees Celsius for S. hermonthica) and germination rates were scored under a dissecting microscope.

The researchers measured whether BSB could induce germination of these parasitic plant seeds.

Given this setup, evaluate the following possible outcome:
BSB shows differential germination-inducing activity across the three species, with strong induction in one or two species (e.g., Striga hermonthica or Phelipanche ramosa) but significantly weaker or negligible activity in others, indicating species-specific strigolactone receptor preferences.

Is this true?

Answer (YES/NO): NO